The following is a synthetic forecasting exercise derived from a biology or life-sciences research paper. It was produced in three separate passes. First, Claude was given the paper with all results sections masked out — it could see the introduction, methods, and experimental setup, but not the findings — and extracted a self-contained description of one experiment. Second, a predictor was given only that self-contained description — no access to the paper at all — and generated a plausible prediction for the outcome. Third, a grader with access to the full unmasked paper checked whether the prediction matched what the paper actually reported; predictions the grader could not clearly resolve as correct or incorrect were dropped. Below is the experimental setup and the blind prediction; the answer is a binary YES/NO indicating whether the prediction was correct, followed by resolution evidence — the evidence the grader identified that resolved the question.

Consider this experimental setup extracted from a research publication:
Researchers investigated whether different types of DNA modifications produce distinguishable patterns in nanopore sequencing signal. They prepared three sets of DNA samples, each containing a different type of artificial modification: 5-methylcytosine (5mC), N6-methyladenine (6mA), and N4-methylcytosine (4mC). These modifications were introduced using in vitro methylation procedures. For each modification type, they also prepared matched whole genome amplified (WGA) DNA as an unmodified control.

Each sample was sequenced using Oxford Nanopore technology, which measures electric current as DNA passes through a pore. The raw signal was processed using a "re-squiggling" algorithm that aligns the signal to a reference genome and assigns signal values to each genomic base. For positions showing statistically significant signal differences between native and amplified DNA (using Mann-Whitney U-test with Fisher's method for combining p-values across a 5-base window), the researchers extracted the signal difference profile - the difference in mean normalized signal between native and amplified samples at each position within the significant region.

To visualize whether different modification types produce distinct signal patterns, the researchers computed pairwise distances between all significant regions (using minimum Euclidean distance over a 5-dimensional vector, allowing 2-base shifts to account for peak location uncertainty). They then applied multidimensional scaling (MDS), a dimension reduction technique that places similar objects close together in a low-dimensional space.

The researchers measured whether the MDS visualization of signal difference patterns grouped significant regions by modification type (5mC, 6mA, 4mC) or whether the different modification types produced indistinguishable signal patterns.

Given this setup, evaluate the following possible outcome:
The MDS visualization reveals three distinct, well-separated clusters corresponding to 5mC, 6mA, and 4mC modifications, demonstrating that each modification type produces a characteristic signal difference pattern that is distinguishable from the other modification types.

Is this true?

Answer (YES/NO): NO